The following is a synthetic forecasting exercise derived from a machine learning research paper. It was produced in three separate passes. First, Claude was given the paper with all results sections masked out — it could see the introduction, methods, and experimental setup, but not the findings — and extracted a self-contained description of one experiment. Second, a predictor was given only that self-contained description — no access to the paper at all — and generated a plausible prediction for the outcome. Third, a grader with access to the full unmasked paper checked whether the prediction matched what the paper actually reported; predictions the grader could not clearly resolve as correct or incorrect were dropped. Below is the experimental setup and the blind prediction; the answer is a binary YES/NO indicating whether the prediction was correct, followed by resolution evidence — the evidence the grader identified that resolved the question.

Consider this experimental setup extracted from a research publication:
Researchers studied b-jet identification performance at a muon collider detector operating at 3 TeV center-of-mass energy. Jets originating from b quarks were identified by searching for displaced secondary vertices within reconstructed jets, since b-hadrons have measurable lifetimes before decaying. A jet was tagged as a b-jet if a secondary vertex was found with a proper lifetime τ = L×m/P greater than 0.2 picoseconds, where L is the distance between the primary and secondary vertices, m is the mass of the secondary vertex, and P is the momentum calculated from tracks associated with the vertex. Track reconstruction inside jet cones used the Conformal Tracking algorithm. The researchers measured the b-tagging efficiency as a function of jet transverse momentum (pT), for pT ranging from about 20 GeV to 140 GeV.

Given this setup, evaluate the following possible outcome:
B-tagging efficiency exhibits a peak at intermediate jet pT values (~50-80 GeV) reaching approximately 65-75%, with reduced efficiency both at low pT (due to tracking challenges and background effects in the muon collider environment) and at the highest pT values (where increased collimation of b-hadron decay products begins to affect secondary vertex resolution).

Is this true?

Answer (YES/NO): NO